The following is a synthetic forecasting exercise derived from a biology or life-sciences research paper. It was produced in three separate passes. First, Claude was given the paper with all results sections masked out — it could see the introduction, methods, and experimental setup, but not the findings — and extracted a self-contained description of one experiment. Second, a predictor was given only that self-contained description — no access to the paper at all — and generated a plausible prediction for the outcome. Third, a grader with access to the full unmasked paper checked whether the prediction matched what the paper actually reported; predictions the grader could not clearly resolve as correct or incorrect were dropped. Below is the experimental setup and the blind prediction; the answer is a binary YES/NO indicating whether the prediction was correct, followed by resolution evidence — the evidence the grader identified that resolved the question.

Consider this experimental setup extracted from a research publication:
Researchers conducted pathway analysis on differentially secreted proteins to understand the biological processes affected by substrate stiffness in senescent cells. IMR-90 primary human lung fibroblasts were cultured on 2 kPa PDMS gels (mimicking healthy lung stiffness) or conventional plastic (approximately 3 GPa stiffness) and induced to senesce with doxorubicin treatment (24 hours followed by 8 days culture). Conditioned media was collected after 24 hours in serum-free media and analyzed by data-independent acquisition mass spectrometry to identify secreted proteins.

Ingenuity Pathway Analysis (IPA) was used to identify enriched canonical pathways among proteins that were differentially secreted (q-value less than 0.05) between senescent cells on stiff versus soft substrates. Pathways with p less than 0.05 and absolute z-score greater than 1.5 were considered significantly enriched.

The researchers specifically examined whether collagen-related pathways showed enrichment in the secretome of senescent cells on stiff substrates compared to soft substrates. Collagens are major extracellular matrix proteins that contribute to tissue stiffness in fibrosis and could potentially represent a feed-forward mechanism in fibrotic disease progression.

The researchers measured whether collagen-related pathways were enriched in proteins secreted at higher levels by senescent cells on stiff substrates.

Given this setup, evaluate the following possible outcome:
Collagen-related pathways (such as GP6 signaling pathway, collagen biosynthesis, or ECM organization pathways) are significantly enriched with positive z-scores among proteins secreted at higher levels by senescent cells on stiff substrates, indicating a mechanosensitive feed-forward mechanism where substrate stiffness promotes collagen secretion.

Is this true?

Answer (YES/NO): YES